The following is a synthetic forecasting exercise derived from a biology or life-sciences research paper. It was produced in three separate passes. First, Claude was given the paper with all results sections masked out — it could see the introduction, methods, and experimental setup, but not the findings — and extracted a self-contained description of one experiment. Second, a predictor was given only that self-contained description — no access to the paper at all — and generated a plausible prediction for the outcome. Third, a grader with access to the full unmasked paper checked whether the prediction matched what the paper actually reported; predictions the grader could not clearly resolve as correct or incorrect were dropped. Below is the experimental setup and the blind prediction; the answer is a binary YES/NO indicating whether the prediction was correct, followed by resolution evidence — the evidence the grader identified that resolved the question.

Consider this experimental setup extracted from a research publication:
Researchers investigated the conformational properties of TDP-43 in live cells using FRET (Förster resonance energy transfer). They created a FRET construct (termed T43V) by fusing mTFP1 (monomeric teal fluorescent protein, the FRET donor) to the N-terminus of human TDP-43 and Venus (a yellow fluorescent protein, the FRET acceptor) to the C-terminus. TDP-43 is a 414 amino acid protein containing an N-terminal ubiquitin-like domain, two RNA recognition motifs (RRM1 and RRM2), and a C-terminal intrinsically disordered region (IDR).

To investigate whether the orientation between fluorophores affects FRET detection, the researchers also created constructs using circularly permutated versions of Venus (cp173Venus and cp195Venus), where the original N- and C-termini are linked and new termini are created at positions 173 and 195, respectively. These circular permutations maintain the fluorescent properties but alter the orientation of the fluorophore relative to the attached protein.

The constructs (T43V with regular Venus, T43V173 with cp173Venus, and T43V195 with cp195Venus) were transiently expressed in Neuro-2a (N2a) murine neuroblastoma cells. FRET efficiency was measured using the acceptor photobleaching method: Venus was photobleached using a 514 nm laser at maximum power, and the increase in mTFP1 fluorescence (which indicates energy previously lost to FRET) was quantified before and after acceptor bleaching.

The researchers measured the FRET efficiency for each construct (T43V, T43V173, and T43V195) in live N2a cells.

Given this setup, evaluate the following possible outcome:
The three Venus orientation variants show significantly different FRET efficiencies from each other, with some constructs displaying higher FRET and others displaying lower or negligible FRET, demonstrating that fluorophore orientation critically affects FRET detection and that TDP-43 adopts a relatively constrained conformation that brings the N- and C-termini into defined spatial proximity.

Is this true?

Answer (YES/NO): NO